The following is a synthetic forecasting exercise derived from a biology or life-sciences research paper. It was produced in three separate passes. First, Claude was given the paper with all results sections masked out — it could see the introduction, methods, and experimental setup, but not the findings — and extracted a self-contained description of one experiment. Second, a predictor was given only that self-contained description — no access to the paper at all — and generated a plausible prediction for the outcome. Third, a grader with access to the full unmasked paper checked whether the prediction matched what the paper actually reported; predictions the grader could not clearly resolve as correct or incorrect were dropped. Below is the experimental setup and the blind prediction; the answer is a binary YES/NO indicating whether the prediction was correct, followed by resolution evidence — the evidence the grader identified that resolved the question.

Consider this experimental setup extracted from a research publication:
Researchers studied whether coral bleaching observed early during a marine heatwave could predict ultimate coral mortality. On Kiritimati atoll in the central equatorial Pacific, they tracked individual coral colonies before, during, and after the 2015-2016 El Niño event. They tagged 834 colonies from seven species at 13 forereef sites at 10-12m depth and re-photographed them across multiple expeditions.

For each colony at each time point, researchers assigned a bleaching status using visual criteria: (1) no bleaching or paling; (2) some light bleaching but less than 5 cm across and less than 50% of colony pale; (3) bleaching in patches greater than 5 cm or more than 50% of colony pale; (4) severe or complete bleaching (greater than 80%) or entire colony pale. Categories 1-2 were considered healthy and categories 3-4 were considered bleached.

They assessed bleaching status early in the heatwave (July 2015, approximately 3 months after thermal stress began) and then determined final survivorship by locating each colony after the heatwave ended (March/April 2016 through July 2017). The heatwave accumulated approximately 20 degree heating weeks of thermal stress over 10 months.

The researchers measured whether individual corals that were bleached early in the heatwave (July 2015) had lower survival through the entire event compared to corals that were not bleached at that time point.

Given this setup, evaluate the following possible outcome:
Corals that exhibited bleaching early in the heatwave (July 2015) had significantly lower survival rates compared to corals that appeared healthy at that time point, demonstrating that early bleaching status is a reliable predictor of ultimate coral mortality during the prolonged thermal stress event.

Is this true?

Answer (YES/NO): NO